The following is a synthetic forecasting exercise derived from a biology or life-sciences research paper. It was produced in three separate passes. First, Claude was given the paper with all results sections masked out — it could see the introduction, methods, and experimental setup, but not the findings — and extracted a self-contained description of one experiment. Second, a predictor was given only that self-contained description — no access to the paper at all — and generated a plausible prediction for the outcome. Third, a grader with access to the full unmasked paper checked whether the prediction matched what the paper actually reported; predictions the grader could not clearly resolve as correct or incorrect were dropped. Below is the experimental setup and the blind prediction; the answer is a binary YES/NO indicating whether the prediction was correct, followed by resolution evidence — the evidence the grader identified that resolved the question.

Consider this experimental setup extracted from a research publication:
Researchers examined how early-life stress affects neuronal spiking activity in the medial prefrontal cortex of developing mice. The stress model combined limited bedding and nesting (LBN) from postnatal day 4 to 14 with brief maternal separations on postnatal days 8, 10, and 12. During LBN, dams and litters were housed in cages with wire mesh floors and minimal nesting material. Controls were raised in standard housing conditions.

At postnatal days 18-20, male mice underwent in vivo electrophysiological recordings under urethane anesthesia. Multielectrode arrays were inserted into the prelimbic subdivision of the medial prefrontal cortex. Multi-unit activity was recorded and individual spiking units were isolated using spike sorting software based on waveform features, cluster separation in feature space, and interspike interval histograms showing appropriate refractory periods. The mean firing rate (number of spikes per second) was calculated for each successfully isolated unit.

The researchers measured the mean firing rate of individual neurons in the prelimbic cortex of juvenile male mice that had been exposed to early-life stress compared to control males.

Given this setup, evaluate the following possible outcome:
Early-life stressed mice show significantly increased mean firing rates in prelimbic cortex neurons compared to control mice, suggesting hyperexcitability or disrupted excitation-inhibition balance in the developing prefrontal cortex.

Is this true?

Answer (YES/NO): NO